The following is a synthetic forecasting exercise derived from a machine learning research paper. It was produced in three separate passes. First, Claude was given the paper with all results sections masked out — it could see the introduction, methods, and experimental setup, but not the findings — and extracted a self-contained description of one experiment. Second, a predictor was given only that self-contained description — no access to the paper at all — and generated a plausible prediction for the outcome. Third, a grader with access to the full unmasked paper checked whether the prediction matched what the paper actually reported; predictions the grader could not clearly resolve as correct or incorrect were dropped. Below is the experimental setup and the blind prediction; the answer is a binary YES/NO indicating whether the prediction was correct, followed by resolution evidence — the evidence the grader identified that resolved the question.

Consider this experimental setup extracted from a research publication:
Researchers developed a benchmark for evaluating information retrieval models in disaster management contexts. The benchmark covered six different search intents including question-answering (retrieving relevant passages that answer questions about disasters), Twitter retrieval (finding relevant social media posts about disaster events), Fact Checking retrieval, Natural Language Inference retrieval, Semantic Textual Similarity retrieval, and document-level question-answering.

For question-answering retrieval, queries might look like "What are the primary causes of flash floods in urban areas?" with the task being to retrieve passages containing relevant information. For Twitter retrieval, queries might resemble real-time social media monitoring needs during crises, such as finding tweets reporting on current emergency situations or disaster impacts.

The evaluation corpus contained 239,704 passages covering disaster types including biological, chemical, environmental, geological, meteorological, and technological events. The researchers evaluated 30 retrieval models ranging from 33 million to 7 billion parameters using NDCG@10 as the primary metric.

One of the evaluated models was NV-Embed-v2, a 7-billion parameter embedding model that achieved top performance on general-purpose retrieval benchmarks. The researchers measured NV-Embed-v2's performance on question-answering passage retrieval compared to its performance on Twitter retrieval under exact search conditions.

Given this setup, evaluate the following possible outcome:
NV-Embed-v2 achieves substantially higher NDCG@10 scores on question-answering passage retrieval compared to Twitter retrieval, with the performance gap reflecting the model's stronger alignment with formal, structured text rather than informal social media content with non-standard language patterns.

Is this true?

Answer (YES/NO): YES